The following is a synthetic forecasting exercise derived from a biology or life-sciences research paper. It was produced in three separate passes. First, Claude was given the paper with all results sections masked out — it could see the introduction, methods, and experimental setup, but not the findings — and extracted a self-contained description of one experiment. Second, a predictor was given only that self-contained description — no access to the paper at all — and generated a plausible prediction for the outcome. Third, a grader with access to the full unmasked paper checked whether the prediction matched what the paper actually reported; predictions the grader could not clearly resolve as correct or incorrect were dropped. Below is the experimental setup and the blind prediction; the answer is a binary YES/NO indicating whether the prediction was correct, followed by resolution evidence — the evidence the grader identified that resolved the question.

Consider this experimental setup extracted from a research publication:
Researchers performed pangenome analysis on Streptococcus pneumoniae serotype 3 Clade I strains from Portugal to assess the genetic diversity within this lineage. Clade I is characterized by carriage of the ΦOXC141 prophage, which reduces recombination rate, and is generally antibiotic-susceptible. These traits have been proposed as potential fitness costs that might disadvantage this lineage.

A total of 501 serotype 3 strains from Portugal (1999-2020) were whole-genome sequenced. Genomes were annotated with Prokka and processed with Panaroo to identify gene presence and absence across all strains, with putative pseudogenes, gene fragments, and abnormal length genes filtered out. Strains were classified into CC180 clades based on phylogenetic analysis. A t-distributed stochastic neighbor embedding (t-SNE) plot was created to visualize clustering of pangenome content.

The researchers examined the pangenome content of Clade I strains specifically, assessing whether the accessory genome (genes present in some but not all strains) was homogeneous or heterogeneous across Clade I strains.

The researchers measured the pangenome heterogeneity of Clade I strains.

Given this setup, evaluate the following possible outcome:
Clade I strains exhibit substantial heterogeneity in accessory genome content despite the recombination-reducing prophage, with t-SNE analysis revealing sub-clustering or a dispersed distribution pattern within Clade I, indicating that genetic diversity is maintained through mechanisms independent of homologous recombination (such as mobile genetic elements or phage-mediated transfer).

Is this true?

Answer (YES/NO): YES